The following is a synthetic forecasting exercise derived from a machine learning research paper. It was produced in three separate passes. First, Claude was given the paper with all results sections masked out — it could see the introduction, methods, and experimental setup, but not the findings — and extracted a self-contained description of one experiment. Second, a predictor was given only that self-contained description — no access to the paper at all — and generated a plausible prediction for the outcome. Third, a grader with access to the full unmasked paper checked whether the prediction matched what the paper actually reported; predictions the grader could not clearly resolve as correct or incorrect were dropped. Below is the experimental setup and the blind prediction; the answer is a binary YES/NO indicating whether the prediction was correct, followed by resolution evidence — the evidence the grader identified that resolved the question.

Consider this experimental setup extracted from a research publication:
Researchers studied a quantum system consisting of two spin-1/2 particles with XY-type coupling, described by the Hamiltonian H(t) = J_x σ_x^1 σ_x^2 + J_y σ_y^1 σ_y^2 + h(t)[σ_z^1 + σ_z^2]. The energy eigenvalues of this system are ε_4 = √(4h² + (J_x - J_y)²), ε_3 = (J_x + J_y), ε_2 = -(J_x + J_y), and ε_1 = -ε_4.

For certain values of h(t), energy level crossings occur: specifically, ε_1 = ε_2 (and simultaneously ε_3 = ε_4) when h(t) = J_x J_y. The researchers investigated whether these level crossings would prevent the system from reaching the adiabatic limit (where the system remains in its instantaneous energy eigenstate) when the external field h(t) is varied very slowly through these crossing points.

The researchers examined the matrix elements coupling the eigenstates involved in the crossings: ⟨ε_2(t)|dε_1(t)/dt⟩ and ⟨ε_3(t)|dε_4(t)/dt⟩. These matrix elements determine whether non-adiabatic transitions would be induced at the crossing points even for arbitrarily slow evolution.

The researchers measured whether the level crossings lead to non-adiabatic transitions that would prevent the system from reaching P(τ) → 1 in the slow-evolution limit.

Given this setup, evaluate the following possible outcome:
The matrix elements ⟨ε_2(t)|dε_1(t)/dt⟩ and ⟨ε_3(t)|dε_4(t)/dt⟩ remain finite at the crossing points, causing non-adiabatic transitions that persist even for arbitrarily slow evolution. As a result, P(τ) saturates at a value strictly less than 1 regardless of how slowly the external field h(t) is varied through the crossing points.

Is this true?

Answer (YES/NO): NO